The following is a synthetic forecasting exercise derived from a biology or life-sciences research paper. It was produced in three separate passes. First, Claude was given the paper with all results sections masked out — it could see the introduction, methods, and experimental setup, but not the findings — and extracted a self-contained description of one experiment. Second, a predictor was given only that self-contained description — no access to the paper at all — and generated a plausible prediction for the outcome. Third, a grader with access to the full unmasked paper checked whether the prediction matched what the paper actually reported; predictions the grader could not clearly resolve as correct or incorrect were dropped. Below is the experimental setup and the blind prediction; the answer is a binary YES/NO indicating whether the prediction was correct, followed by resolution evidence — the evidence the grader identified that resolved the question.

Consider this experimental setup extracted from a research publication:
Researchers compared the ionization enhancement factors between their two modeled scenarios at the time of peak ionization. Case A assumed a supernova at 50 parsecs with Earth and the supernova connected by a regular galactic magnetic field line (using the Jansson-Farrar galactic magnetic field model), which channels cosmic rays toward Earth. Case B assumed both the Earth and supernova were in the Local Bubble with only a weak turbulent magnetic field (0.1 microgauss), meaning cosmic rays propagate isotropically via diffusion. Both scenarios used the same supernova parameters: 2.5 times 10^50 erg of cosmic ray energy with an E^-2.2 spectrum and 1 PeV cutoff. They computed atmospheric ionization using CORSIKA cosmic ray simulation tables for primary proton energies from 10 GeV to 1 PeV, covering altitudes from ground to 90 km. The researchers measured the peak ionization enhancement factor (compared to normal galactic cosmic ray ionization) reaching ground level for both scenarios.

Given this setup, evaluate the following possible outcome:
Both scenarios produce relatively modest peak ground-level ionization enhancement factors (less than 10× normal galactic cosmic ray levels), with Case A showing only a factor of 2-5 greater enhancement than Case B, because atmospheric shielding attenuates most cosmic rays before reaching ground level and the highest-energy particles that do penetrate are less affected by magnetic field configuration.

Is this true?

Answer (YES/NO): NO